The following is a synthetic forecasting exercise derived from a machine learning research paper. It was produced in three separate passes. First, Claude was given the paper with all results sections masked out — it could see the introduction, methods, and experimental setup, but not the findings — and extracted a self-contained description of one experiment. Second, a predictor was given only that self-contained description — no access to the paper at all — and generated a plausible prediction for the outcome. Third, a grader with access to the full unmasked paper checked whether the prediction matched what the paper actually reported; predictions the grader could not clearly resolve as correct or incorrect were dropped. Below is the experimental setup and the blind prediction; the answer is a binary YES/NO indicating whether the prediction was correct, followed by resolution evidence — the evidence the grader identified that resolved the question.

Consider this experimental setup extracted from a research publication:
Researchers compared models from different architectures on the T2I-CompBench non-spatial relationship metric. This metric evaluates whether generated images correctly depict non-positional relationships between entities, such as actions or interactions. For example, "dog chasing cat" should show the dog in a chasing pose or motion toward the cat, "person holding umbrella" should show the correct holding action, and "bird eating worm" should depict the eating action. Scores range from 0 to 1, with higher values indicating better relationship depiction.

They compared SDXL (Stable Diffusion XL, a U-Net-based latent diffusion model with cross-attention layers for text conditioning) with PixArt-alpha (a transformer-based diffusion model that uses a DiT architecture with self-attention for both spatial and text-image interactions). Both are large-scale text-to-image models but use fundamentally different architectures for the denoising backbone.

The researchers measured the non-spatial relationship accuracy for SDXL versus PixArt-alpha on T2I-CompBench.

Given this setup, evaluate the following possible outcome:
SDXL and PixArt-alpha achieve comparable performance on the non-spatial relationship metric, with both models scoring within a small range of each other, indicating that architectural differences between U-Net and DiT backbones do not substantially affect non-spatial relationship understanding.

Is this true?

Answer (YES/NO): YES